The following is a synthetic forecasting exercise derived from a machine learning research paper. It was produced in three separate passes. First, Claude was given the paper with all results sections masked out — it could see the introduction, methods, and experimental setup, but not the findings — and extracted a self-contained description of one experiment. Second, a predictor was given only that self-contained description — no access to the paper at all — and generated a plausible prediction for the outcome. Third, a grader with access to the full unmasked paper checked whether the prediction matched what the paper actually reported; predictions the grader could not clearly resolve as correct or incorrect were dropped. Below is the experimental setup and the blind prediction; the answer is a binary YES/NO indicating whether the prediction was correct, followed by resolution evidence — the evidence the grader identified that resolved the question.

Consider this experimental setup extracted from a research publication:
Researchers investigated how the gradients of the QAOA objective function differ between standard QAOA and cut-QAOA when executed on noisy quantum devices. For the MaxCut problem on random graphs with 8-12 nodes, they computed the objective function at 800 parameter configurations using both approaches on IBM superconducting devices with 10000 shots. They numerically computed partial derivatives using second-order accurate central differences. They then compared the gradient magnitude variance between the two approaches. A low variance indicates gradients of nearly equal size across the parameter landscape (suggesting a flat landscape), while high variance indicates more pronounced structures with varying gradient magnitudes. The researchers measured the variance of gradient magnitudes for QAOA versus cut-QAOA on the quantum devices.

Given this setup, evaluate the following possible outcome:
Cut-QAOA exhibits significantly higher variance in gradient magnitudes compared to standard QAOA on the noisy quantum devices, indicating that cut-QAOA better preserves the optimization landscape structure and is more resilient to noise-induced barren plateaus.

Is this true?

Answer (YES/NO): YES